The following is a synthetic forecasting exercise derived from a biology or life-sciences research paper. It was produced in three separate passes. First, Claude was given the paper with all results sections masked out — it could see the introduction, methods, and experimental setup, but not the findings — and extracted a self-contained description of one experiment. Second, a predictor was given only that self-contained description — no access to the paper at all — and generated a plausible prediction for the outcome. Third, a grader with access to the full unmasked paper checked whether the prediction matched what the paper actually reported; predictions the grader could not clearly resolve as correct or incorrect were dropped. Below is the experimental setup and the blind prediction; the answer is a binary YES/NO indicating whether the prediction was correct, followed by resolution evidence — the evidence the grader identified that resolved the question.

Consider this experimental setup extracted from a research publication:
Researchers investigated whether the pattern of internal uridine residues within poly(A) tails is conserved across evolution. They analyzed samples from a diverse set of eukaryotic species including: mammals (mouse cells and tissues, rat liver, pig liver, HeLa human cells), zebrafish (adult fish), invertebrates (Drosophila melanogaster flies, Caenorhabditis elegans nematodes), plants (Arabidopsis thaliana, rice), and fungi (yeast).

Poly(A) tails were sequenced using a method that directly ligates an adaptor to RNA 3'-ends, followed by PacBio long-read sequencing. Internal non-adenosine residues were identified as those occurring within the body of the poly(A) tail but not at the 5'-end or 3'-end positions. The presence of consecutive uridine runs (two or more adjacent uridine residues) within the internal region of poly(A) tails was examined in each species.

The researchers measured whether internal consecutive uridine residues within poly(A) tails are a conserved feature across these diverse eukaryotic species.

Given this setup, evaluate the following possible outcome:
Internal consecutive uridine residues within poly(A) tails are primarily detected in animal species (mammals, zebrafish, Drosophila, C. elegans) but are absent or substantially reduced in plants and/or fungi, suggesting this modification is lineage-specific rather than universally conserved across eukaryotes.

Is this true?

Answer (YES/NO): NO